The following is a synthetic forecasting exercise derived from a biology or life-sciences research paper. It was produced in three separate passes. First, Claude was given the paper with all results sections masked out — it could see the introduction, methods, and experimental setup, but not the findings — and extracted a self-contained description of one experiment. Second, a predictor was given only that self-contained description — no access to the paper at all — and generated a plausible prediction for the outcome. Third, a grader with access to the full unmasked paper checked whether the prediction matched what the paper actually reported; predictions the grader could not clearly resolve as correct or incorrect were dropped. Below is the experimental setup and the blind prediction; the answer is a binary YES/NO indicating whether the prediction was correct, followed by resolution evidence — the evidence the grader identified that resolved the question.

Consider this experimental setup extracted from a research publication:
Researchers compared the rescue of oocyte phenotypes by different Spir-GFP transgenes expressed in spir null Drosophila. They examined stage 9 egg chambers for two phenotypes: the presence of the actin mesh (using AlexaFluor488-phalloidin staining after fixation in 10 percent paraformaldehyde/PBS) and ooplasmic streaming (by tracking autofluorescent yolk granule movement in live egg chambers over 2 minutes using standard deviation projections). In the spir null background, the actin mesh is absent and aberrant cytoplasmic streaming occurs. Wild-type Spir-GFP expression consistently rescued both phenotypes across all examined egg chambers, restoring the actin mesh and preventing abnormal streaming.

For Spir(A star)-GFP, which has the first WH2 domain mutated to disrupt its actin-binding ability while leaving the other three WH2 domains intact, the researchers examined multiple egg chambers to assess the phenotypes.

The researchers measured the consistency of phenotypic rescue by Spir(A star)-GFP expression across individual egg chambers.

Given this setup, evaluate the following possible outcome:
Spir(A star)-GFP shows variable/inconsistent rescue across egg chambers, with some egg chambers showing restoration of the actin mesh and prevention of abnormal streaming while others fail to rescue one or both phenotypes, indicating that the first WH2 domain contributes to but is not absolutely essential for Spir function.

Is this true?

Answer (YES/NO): YES